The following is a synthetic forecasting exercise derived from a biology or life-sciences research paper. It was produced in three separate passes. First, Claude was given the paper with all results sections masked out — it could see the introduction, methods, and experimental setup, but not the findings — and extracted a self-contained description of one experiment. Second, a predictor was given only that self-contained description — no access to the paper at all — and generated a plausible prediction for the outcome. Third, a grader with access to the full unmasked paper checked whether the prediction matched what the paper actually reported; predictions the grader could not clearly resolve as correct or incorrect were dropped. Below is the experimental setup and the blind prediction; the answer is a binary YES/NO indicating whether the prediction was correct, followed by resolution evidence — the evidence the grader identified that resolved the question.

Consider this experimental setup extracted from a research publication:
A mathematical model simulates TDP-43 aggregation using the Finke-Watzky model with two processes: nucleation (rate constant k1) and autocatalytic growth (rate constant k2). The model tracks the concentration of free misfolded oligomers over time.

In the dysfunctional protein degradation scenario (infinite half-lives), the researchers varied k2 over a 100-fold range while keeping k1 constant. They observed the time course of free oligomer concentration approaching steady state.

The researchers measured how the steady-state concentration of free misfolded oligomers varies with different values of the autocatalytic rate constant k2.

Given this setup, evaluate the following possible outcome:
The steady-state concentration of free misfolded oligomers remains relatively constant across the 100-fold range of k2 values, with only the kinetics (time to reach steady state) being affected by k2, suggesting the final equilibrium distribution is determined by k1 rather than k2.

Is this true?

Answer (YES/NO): NO